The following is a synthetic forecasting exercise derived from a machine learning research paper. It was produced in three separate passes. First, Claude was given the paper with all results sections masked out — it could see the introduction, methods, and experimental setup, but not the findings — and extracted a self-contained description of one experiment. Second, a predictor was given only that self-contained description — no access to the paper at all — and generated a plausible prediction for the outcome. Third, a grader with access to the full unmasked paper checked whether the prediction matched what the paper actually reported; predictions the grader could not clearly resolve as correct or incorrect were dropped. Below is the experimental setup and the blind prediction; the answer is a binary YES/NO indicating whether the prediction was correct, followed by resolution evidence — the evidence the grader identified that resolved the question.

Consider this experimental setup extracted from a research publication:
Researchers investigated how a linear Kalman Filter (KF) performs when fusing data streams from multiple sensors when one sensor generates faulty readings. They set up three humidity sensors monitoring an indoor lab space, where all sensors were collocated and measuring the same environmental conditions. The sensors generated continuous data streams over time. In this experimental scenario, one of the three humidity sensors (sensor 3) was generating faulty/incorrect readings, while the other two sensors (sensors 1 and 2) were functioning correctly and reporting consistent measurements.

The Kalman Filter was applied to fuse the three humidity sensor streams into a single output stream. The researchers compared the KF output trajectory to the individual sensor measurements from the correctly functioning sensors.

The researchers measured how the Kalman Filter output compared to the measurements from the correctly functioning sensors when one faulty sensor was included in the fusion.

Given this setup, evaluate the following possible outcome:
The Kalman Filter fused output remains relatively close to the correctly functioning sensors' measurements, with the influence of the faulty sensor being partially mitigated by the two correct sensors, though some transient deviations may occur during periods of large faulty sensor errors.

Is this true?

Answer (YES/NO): NO